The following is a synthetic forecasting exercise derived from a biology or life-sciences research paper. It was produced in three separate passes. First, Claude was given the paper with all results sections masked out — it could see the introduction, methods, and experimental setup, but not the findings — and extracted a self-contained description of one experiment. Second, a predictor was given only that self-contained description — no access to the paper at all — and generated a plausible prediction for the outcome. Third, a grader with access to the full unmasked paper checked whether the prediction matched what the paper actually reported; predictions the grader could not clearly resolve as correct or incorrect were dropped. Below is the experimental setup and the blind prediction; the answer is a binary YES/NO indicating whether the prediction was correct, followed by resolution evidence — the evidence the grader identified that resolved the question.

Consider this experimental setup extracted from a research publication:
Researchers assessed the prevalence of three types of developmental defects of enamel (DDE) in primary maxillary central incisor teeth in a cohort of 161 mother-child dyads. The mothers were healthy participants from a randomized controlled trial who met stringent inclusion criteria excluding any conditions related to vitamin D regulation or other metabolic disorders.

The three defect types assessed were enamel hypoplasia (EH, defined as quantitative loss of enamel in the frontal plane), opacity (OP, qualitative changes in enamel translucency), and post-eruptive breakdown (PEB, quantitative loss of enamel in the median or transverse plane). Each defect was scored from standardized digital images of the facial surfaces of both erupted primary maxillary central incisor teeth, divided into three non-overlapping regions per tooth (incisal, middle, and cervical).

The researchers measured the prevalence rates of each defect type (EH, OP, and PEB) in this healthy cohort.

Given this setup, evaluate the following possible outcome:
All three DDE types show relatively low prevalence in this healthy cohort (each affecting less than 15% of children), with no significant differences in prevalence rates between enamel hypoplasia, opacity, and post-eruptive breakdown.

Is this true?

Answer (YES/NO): NO